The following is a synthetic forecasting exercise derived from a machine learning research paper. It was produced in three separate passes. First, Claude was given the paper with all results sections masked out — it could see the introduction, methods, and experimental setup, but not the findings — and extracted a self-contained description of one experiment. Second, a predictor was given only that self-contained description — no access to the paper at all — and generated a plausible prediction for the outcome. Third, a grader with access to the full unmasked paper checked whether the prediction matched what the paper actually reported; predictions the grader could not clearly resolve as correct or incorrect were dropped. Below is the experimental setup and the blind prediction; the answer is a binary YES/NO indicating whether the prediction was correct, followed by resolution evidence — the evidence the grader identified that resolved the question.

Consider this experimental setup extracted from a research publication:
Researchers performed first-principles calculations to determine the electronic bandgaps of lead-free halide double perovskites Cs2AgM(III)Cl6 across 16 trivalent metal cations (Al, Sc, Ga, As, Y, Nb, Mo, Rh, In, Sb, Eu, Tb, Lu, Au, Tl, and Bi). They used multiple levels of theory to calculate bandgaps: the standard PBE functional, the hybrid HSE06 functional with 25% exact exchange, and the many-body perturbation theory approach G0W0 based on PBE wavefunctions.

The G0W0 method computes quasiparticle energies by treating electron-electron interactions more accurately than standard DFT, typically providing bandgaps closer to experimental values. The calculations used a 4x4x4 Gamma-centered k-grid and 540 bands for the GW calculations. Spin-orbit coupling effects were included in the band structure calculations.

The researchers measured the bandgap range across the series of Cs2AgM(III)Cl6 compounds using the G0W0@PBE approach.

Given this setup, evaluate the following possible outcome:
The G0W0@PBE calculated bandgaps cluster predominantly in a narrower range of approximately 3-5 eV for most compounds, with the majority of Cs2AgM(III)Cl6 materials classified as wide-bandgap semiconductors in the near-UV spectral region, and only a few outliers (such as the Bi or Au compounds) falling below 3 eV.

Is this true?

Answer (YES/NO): NO